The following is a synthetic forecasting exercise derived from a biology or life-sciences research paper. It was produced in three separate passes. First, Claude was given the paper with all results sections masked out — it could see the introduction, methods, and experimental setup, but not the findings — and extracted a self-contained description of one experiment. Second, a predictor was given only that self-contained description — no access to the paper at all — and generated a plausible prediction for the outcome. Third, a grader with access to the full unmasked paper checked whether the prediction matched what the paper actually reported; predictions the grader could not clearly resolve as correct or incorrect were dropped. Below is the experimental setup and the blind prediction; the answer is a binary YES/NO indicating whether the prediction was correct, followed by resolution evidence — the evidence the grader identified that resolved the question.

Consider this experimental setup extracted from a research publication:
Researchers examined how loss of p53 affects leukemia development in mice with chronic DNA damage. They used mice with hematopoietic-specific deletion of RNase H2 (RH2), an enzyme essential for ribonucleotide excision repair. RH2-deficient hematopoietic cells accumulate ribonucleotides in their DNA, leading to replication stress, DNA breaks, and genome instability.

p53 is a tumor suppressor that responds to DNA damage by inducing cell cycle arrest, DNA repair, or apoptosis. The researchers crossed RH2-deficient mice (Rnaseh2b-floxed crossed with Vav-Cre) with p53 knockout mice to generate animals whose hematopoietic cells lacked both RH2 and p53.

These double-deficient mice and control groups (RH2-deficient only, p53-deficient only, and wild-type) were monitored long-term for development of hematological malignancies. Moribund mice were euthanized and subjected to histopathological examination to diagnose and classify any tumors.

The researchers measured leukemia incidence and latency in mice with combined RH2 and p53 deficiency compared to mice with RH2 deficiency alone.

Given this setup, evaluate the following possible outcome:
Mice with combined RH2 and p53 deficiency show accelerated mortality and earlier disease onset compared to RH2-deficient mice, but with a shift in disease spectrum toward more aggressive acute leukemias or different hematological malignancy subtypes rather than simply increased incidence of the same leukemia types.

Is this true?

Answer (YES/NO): YES